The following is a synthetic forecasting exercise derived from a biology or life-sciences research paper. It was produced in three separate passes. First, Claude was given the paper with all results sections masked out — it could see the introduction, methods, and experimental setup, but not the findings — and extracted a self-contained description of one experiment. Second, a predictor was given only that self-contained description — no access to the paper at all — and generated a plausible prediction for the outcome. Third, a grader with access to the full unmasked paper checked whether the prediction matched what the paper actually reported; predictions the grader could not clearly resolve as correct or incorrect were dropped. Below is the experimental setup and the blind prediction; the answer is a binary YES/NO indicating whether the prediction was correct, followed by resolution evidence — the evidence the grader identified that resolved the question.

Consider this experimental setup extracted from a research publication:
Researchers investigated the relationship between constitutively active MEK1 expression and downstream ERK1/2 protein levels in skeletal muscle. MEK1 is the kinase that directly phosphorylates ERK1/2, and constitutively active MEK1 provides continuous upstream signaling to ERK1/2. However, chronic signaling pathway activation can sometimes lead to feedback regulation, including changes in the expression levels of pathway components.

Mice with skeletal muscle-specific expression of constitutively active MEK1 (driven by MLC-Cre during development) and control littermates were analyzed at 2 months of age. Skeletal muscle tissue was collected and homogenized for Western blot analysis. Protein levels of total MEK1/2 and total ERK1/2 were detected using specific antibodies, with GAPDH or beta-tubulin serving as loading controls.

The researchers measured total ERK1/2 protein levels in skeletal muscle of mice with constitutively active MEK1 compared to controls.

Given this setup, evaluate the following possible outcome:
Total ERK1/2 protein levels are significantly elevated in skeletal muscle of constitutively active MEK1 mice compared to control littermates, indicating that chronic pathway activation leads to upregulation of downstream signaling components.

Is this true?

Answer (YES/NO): YES